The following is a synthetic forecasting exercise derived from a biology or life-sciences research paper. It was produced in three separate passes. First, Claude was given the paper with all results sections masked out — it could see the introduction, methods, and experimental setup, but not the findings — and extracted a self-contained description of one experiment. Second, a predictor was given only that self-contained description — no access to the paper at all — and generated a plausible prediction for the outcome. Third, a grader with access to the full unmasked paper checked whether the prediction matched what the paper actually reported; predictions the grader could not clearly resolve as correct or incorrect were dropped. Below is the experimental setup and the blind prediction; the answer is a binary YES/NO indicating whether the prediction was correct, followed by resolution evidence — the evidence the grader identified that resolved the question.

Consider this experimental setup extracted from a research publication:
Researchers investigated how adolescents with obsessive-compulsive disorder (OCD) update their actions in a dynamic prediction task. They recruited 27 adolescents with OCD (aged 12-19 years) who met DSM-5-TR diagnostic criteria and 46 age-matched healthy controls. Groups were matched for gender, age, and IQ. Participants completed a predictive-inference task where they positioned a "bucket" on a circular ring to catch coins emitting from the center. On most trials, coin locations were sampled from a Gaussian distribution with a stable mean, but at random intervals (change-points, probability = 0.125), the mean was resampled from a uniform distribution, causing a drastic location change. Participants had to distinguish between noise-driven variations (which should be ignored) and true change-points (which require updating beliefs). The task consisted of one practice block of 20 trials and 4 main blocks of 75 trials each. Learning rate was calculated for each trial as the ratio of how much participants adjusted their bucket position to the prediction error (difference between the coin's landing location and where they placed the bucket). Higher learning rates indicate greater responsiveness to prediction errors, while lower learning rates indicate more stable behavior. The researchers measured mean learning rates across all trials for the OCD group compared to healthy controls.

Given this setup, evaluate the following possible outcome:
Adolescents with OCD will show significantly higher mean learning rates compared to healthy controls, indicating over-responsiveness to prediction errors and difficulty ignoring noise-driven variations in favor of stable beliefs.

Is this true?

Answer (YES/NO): YES